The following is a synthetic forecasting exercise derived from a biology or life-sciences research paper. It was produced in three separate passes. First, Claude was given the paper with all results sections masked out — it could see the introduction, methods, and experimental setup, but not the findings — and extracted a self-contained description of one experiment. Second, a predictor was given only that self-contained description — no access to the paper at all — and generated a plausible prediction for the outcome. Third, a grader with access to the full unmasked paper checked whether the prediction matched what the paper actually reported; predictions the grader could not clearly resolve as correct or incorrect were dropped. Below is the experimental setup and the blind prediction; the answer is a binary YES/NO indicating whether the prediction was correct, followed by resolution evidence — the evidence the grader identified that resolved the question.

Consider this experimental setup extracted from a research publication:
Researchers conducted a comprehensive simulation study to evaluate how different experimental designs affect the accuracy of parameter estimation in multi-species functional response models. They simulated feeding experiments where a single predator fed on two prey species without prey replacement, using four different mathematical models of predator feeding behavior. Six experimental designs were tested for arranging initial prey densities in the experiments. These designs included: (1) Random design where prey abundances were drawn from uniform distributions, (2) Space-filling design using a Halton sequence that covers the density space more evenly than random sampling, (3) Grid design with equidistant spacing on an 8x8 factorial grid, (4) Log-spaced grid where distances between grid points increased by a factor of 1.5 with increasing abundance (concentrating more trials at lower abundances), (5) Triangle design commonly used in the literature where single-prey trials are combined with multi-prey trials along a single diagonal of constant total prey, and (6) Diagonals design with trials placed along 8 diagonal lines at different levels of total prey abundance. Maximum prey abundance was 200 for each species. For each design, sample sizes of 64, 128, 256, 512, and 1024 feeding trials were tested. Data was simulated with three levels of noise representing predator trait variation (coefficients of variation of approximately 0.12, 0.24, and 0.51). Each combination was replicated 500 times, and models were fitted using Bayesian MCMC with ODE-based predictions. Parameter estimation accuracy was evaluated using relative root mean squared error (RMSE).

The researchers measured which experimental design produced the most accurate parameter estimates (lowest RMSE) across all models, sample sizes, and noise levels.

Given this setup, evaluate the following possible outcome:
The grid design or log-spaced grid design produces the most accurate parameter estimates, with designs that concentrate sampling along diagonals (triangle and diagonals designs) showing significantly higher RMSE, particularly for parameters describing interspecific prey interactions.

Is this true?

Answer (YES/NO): NO